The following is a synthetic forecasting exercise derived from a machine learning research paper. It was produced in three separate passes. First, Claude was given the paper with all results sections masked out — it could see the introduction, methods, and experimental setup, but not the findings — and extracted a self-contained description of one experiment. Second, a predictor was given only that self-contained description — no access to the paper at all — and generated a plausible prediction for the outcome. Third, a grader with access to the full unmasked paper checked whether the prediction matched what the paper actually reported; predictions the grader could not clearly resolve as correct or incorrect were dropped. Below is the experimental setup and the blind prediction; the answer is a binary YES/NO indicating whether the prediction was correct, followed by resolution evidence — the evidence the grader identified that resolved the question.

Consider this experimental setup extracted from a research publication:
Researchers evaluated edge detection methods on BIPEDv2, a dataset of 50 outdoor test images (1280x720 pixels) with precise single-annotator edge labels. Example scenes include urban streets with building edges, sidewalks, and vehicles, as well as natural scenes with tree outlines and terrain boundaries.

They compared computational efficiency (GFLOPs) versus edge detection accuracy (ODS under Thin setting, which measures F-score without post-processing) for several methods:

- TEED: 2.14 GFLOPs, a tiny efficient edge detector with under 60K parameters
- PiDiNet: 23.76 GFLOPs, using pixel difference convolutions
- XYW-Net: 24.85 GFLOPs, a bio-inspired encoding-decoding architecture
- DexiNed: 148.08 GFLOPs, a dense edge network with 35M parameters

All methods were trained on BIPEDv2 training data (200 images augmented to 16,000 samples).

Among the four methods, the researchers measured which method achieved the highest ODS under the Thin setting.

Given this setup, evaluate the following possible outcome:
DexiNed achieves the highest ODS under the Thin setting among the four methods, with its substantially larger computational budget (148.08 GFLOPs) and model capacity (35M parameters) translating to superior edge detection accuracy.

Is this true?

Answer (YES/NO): NO